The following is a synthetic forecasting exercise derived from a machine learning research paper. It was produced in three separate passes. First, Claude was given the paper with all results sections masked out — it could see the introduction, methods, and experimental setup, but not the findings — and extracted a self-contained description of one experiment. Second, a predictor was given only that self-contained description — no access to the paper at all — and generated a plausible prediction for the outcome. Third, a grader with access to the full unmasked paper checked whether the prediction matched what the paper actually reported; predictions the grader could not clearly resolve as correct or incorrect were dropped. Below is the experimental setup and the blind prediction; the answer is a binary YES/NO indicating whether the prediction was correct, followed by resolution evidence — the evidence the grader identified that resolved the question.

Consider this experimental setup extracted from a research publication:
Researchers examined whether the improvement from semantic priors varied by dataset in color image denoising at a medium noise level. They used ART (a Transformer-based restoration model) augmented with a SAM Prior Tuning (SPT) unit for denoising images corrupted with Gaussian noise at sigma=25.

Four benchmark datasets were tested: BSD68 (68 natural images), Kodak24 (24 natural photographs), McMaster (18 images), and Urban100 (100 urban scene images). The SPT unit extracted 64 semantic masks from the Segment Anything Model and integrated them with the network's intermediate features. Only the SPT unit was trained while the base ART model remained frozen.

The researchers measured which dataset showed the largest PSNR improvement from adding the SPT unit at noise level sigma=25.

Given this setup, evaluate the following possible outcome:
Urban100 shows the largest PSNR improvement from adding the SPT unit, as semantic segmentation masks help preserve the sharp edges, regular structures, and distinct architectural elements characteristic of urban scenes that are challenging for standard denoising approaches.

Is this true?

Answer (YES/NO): NO